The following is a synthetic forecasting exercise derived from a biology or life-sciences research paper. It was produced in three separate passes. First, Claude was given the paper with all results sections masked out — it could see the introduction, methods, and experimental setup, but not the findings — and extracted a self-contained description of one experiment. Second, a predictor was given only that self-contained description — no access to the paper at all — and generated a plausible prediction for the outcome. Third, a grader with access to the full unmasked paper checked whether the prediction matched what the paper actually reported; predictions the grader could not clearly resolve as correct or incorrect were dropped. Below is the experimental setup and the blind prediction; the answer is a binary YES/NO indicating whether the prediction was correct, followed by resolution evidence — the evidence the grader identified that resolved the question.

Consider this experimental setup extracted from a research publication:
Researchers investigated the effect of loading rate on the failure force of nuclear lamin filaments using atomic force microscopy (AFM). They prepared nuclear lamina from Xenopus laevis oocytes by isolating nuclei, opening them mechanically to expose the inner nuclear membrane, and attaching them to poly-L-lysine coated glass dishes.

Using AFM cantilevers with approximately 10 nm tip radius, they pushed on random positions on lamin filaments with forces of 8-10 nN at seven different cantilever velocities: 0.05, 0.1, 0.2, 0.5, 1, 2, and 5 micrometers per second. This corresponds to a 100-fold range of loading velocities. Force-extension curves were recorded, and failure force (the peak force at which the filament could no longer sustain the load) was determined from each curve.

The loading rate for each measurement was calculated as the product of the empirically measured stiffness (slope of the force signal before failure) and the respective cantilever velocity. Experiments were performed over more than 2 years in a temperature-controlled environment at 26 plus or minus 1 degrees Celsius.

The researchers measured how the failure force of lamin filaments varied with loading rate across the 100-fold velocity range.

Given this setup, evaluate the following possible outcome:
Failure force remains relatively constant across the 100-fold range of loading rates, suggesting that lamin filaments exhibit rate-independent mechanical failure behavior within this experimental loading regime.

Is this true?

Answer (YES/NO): YES